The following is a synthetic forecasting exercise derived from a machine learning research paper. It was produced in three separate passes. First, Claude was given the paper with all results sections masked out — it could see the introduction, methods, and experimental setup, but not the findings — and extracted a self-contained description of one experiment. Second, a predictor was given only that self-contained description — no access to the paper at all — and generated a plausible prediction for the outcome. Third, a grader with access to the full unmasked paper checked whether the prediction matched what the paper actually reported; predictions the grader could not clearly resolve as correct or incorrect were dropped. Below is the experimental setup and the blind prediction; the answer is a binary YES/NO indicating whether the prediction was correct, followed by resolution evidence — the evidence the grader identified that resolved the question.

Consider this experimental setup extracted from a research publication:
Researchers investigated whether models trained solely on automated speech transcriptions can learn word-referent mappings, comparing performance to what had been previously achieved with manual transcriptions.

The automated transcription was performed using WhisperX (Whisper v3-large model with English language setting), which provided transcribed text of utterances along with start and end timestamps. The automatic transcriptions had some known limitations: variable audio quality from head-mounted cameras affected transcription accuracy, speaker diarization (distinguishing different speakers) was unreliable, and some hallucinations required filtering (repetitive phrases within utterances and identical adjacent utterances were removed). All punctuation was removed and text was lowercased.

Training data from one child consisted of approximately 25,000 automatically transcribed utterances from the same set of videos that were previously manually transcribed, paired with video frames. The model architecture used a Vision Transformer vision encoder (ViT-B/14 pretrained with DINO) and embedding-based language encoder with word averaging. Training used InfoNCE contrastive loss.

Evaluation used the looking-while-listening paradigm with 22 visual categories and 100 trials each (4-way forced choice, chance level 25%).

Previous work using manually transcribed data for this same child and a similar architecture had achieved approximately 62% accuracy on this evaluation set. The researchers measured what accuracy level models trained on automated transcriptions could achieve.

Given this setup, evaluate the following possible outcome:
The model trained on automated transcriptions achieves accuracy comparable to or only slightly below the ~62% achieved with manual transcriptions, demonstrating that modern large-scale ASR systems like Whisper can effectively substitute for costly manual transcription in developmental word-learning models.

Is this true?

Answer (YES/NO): YES